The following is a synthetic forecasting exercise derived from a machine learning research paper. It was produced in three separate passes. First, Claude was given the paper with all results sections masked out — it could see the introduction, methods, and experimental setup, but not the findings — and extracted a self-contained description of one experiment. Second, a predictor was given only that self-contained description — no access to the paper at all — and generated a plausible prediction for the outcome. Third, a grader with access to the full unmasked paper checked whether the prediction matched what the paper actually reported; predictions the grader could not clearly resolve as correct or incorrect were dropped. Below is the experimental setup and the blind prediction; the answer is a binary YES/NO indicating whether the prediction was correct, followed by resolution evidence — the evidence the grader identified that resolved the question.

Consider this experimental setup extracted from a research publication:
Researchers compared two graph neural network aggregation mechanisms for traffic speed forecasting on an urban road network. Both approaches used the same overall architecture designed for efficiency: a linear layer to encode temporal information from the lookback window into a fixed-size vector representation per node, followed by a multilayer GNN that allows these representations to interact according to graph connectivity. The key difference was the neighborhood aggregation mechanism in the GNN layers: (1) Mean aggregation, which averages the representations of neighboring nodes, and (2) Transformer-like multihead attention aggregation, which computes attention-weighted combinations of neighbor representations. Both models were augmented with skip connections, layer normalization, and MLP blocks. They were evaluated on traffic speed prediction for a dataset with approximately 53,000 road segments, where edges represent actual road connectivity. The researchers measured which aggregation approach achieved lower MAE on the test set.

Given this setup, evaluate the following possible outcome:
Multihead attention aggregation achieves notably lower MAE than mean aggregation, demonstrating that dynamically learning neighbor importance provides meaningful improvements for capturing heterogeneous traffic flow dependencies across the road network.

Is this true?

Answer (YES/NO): NO